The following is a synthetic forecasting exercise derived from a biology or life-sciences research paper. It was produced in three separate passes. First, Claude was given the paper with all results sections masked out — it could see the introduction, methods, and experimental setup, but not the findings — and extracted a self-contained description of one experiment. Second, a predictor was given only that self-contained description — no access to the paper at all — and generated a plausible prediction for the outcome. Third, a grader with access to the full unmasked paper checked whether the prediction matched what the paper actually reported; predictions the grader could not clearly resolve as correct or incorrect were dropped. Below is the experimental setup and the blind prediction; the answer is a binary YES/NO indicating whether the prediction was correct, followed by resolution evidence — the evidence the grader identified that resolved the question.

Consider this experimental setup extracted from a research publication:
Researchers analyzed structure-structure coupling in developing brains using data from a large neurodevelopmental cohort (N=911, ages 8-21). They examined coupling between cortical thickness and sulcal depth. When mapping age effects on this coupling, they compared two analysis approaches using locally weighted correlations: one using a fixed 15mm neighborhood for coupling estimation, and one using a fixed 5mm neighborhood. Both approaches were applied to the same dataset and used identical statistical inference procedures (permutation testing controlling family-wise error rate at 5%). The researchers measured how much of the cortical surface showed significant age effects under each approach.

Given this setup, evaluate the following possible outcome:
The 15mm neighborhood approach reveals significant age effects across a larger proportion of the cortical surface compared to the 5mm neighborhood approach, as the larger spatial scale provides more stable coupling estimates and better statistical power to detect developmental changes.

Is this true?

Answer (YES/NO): YES